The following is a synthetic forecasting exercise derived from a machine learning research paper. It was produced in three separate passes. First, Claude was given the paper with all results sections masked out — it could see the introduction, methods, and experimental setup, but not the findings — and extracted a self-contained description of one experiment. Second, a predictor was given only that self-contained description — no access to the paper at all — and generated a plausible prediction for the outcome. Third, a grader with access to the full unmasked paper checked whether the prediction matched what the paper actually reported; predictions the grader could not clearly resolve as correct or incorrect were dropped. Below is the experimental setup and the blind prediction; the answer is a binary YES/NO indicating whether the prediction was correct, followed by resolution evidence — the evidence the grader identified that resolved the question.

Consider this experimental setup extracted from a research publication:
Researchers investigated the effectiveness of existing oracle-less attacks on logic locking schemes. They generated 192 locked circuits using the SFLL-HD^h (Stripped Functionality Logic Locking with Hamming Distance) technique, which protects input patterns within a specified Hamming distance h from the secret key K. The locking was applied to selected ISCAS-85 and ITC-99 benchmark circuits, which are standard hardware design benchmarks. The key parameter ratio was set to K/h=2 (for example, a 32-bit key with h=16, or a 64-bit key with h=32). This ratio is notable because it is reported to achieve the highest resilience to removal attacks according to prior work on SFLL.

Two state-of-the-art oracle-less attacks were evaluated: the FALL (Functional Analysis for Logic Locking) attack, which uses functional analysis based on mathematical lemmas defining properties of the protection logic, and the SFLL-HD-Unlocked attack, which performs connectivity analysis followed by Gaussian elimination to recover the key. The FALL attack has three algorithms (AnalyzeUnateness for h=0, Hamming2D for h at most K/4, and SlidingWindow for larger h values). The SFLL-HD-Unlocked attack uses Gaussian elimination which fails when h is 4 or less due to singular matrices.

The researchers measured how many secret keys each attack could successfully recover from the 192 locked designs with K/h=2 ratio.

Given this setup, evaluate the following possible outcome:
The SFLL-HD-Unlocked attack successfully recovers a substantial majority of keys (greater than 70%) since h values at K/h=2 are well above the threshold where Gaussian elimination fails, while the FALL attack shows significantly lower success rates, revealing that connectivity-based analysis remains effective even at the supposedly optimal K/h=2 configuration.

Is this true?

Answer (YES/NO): NO